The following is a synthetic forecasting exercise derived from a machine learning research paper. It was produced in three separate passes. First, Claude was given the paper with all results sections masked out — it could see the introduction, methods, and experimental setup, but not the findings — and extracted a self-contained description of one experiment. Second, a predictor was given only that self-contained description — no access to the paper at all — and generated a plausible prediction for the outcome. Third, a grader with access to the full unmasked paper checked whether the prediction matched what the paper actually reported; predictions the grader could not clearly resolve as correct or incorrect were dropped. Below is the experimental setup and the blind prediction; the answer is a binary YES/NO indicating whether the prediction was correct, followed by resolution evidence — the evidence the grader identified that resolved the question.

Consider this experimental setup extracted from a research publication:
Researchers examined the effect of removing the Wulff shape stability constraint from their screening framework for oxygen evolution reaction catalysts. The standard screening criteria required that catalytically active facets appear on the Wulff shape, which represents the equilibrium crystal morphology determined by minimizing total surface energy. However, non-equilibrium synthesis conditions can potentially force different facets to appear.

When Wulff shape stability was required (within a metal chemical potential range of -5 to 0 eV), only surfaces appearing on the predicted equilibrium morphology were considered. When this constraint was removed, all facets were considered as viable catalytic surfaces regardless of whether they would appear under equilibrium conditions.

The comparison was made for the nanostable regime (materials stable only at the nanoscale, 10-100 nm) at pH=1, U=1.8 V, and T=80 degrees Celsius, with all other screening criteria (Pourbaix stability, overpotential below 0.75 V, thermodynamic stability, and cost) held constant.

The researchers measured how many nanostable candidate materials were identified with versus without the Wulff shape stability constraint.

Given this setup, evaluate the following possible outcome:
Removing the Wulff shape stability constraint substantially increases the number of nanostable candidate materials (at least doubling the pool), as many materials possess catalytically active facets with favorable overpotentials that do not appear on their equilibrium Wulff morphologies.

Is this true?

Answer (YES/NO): NO